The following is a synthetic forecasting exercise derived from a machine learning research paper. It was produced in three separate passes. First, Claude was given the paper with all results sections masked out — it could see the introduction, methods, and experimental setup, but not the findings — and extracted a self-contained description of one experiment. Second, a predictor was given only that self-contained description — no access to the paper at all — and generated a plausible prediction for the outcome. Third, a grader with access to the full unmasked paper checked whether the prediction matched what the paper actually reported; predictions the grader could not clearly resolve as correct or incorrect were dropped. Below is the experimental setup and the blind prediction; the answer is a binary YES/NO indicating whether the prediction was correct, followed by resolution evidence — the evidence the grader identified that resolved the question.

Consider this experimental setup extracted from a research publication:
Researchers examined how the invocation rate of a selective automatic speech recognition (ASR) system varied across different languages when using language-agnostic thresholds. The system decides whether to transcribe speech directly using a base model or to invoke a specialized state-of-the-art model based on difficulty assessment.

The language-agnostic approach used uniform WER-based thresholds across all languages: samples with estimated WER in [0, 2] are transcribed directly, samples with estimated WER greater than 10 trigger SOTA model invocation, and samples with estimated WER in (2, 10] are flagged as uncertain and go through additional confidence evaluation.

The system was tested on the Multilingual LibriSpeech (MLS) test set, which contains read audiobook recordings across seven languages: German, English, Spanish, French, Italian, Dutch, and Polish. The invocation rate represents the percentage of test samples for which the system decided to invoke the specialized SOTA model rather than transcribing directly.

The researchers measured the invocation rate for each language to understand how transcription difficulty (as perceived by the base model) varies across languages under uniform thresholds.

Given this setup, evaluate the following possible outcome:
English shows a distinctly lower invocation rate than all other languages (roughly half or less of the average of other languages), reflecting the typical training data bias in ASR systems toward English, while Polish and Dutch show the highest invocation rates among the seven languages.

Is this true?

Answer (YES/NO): NO